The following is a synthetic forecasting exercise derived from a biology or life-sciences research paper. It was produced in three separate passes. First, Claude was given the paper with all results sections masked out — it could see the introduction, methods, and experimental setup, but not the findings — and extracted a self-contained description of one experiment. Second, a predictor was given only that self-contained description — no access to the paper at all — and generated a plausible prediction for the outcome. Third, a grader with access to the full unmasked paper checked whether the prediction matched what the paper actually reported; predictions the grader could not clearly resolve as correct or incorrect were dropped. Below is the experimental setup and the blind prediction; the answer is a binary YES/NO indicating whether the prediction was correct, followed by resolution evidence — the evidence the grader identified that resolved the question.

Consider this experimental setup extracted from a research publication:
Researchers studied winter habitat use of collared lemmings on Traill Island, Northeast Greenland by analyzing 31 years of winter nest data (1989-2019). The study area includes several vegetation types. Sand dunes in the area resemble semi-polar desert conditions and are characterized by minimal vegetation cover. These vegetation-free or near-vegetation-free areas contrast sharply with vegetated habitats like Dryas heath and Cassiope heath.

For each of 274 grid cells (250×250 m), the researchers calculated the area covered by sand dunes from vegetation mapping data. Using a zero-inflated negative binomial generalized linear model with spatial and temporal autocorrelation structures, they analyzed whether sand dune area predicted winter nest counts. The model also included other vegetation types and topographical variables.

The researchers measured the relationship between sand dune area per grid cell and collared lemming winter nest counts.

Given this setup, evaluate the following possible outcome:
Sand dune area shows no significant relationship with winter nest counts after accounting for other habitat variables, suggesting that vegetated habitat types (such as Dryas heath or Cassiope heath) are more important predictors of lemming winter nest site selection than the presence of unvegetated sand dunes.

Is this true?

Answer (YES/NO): YES